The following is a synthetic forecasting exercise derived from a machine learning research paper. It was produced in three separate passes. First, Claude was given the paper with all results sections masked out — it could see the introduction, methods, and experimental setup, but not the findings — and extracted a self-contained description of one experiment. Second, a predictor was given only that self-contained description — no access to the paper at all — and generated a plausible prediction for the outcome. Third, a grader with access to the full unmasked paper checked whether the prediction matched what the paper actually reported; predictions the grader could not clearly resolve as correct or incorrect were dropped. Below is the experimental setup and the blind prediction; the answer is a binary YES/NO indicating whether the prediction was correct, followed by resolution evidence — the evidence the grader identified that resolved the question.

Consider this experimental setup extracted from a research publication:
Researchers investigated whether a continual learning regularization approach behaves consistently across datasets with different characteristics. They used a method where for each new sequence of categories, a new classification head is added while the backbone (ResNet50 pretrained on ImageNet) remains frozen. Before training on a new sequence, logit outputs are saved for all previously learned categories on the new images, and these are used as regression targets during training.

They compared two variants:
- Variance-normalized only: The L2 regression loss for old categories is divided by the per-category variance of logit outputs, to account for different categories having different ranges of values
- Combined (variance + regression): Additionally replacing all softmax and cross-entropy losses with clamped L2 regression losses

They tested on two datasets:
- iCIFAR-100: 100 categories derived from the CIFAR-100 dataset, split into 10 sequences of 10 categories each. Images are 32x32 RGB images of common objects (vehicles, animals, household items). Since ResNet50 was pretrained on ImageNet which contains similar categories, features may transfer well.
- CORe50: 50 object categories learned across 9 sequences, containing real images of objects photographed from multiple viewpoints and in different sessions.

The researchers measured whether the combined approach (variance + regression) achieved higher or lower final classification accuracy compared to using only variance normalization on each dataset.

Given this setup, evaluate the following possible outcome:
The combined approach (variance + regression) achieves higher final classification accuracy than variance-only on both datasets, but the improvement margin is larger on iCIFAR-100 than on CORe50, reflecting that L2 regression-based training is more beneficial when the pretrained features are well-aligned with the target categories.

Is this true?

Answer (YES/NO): NO